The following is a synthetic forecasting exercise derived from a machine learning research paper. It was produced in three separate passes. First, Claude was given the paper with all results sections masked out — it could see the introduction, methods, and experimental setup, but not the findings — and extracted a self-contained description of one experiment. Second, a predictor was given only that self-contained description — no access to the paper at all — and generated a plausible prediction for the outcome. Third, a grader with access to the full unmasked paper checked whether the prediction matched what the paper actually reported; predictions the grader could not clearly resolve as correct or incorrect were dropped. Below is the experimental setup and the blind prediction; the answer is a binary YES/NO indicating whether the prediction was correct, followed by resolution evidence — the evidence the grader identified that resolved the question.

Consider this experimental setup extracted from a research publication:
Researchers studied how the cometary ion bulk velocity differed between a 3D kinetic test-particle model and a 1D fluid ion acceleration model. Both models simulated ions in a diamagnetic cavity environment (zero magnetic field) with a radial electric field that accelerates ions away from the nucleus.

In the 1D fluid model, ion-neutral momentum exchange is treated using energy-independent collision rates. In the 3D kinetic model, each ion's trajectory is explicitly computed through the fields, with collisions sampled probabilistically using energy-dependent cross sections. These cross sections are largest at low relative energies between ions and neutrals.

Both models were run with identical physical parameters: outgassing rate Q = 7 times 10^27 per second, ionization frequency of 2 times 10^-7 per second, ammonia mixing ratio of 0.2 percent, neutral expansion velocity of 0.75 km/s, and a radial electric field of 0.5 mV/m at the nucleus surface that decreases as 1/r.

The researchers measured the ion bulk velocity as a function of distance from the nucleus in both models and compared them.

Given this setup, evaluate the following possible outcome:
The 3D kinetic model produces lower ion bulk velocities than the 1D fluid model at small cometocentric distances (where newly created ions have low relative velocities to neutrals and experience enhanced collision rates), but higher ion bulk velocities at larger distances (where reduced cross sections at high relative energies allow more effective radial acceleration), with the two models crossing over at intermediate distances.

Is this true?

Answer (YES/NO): NO